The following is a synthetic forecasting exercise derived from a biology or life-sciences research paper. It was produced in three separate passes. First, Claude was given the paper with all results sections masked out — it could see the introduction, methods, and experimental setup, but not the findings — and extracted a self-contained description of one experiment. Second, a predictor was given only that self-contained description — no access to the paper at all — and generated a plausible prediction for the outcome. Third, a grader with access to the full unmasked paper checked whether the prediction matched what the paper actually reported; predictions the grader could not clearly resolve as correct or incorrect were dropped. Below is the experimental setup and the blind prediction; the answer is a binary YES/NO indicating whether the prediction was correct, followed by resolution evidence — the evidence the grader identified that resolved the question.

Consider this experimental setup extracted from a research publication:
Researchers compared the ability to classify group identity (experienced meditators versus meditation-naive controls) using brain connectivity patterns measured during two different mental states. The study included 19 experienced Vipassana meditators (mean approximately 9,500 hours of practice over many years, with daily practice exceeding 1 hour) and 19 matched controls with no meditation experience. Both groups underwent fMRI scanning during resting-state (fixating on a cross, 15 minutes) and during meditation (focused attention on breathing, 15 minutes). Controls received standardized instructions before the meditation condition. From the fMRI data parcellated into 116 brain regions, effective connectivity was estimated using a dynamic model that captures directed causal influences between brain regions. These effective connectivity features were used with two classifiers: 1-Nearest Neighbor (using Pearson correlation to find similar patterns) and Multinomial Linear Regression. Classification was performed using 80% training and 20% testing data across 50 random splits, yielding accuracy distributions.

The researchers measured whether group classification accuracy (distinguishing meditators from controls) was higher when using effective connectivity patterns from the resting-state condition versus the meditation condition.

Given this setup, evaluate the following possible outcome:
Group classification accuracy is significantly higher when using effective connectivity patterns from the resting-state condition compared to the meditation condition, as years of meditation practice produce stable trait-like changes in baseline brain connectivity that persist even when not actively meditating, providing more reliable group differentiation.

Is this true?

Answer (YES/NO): NO